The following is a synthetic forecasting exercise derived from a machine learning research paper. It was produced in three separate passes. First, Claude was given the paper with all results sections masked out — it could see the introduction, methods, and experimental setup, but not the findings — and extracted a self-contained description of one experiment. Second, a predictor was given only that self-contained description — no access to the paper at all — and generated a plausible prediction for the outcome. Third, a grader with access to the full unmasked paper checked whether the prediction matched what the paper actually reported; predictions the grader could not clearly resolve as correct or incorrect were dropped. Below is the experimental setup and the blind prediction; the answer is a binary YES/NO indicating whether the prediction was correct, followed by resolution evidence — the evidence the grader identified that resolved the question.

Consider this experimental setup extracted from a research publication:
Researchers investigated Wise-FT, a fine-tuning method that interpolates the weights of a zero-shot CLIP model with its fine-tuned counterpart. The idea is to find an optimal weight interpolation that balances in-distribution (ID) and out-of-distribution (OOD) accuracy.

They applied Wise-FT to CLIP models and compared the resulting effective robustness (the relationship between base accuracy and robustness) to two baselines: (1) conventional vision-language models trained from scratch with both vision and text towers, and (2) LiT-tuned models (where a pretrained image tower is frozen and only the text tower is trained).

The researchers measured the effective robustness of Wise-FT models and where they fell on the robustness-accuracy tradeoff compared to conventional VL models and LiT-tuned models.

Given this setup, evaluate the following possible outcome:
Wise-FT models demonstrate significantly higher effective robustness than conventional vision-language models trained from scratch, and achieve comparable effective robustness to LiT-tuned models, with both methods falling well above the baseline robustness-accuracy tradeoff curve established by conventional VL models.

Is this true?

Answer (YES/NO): NO